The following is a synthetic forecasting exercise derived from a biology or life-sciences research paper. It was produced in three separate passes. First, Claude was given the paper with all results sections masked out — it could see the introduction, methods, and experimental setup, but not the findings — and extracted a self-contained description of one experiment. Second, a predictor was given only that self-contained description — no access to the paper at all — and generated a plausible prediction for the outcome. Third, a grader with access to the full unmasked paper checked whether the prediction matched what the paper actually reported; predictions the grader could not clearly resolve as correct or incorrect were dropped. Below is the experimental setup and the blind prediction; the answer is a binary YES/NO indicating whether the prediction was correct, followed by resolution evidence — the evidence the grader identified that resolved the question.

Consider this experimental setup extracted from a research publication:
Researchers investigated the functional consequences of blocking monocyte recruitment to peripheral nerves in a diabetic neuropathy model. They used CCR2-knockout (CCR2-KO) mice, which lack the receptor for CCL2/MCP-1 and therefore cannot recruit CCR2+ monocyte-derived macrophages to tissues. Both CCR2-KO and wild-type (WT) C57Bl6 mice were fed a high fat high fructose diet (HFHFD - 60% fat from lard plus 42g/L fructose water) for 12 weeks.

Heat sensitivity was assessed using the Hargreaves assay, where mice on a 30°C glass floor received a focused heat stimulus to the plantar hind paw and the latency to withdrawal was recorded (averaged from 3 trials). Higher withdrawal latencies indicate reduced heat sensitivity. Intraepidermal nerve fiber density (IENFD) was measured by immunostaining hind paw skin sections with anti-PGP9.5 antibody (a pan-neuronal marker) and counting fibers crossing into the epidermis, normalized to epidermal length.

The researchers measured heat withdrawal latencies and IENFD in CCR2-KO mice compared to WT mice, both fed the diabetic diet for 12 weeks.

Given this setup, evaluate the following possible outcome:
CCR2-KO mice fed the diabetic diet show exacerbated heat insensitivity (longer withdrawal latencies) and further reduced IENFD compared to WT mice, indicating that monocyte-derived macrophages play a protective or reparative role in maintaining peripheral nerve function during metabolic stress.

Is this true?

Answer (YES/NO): YES